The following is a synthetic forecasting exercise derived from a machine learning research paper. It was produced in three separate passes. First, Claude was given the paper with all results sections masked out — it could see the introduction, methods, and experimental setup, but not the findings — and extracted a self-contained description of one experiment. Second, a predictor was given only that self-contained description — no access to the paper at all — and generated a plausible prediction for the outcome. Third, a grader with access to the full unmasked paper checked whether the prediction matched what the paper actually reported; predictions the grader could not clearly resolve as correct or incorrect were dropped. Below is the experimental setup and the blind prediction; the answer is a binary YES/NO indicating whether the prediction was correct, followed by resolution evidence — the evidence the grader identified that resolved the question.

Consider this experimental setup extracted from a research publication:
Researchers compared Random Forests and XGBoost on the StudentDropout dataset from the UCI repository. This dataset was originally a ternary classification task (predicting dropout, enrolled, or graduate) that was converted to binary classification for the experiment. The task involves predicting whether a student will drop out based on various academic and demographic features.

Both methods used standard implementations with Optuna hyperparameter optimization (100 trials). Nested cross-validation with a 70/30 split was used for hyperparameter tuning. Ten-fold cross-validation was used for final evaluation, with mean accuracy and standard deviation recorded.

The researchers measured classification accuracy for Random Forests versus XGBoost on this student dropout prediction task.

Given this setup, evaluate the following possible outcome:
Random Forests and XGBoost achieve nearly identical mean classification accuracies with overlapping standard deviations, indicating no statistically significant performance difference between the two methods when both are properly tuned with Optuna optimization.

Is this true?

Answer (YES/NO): YES